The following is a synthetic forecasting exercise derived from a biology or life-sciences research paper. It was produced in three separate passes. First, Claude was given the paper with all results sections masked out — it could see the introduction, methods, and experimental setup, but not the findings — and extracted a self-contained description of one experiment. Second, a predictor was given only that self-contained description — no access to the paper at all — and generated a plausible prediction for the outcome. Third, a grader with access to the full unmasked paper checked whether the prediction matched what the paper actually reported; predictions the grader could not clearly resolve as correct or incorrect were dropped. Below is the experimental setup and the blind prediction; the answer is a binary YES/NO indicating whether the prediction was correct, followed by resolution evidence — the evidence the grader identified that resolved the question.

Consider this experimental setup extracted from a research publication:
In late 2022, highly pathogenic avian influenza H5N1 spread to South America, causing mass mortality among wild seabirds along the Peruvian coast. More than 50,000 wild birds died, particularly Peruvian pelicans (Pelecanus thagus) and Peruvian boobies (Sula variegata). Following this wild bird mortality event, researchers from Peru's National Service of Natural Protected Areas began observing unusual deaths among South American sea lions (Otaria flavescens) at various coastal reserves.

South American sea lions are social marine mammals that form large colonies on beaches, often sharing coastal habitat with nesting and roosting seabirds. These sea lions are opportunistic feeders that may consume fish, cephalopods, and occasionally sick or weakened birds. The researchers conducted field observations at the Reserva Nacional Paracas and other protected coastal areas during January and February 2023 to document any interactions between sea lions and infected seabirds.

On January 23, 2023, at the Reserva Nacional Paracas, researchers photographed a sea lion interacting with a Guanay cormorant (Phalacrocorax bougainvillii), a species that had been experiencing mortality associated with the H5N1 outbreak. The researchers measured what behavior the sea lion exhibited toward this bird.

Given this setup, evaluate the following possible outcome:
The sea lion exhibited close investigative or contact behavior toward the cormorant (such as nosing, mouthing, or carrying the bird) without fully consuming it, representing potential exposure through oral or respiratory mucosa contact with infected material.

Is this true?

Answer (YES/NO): NO